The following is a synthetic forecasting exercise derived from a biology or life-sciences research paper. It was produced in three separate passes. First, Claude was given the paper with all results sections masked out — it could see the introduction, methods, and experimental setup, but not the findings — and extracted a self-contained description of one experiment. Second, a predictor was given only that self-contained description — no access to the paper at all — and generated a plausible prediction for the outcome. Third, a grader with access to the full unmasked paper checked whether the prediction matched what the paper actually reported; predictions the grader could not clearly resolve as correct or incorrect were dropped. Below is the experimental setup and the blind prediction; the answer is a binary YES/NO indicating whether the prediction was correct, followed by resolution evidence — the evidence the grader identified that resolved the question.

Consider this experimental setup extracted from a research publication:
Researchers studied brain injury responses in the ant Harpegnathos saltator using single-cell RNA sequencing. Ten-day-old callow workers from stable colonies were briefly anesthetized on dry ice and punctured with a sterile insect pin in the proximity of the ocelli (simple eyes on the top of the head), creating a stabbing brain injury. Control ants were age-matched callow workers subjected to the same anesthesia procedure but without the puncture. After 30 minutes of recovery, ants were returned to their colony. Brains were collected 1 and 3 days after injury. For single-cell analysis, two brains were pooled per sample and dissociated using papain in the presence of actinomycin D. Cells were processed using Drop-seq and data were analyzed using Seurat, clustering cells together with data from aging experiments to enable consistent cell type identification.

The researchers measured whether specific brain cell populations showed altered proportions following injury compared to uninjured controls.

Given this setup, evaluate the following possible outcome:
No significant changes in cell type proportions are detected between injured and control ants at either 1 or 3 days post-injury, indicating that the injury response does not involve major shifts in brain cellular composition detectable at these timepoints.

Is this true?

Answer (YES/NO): NO